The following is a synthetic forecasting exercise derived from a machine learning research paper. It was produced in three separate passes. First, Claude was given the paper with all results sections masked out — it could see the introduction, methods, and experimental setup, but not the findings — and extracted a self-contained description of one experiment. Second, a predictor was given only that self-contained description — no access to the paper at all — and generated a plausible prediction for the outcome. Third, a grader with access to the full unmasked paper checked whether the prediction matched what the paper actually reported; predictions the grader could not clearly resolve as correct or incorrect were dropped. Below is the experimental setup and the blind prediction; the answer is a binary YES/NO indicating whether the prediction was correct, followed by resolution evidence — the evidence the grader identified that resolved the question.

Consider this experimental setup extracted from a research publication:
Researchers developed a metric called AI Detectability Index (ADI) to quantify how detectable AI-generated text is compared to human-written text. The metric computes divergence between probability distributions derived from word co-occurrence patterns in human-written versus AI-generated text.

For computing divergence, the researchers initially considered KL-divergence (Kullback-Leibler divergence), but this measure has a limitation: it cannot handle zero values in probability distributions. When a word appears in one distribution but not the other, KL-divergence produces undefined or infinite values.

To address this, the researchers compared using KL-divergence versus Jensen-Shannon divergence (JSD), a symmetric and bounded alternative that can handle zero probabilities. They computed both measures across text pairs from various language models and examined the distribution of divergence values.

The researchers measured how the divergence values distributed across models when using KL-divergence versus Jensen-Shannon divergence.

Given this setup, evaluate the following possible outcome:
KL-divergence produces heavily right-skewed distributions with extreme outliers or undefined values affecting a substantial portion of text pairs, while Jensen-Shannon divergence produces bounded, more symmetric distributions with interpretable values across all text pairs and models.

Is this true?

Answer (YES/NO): NO